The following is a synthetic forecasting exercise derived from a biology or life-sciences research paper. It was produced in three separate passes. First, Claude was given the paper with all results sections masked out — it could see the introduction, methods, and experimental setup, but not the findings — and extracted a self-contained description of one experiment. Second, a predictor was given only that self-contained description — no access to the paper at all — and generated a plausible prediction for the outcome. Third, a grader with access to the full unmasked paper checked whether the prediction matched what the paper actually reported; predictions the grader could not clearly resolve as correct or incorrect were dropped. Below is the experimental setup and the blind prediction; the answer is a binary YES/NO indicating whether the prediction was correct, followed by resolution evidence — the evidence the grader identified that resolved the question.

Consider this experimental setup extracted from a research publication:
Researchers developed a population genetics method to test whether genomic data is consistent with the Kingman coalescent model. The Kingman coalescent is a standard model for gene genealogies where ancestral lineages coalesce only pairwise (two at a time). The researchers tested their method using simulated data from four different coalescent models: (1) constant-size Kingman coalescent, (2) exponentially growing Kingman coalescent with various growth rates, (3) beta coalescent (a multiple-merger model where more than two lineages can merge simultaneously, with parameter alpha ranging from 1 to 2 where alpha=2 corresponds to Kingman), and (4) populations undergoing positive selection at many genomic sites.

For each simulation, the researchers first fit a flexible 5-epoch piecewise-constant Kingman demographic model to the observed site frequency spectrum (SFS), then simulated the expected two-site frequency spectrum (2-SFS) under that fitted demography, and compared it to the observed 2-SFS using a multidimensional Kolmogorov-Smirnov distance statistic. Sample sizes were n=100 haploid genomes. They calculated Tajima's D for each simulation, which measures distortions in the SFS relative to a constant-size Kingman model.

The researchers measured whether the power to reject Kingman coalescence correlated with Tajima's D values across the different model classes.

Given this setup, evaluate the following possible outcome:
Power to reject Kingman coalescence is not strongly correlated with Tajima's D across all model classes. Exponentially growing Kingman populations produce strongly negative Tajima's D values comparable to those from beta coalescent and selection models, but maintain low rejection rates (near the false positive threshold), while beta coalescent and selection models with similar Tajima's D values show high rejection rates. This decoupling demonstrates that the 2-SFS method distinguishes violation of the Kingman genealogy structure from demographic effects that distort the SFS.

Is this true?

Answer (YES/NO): YES